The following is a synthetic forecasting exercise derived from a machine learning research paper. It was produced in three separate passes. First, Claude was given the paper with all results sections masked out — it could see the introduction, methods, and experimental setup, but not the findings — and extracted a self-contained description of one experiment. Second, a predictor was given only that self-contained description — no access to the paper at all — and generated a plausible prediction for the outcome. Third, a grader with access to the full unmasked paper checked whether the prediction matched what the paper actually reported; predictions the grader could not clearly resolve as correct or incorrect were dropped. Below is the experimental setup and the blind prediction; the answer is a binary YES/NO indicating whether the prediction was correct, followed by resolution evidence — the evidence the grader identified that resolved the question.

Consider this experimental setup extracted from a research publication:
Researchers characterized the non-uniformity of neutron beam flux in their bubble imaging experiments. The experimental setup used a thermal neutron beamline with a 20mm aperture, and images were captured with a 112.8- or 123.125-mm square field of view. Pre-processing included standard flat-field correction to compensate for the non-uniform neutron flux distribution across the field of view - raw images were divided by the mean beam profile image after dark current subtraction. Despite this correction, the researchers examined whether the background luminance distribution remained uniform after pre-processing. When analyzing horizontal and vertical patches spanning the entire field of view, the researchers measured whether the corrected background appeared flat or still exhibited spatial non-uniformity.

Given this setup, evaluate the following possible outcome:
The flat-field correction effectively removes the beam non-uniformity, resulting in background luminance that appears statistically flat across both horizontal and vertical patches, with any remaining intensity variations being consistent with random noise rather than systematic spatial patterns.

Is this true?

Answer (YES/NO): NO